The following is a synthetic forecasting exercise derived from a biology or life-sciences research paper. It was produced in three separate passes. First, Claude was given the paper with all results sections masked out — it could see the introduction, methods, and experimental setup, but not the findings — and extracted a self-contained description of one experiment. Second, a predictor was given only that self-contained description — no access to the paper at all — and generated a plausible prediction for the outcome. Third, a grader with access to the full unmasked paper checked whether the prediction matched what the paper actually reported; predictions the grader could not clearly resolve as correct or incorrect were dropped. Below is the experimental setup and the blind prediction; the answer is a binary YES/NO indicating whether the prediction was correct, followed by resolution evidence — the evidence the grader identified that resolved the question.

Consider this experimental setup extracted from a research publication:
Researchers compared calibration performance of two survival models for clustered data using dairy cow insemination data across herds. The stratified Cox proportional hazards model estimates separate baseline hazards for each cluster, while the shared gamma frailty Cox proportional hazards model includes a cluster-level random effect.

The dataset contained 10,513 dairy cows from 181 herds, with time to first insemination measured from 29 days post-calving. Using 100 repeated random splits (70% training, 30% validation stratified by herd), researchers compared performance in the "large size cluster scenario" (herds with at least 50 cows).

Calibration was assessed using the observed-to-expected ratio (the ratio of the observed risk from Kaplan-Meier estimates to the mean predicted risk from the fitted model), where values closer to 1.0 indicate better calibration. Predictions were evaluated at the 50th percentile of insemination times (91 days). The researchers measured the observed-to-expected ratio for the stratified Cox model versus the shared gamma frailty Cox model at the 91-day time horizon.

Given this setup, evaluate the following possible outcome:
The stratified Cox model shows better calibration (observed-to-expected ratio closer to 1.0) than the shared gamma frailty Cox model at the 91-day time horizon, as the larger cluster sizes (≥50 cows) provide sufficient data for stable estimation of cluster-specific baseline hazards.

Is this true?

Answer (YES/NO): YES